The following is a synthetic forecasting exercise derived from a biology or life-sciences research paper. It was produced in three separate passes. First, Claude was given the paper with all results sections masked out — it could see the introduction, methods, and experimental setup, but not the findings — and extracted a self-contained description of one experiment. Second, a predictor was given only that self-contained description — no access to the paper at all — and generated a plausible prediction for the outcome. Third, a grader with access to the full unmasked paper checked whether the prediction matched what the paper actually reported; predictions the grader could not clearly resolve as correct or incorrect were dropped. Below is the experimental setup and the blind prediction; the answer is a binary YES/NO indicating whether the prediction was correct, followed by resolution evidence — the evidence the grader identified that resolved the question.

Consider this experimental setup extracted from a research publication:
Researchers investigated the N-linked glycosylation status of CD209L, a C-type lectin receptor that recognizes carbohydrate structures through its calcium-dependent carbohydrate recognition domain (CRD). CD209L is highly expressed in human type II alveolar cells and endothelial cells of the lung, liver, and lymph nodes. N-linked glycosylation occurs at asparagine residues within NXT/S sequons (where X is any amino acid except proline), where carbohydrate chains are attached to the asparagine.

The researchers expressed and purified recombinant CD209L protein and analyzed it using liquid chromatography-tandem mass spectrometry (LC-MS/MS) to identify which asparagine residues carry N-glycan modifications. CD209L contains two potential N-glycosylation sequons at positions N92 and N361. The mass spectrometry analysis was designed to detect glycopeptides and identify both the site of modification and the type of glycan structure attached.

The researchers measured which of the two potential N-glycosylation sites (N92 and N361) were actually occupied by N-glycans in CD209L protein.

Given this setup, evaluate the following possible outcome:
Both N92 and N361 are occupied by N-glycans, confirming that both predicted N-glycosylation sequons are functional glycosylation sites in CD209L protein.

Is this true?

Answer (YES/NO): NO